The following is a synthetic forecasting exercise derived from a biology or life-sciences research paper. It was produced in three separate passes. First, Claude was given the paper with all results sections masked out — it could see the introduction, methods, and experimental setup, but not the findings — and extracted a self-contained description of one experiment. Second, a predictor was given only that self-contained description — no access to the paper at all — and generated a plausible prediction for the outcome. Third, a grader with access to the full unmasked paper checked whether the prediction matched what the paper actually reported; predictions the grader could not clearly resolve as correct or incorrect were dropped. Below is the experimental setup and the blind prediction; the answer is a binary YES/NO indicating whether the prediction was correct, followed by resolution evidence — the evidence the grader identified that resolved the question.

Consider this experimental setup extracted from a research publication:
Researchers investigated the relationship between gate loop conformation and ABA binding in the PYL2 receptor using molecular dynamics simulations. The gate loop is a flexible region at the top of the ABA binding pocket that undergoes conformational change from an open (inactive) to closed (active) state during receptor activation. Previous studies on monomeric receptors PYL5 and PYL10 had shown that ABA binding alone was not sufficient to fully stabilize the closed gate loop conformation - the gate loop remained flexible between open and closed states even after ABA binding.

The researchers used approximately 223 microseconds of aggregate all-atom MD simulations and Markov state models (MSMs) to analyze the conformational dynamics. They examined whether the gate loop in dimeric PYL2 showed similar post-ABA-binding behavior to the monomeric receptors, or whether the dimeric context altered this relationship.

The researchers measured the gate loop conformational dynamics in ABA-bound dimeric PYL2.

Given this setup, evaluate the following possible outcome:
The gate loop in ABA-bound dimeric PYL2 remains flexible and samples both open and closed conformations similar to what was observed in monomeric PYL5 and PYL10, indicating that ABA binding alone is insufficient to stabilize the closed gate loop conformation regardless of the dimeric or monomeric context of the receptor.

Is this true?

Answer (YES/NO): NO